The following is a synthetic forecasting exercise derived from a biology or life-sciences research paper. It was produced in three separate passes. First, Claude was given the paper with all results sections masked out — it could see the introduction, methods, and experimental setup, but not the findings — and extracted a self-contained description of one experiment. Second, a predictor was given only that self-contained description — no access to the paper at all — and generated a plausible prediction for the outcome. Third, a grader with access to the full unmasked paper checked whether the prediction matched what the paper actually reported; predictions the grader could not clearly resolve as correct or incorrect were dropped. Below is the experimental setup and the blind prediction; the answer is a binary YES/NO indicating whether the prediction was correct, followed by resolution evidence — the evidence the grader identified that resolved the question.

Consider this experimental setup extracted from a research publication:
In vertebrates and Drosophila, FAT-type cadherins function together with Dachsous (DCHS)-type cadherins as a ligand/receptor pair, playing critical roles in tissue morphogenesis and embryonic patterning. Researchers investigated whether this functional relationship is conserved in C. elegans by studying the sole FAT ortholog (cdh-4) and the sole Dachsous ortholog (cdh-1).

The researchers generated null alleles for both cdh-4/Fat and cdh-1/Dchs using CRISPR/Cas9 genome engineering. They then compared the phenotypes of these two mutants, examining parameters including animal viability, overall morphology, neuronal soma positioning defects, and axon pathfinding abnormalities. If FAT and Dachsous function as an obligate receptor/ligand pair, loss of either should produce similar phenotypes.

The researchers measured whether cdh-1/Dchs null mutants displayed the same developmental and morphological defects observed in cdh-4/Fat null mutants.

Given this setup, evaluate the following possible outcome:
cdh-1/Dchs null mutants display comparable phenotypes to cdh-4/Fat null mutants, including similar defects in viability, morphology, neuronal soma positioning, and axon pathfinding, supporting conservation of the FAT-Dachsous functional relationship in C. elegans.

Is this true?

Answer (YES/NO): NO